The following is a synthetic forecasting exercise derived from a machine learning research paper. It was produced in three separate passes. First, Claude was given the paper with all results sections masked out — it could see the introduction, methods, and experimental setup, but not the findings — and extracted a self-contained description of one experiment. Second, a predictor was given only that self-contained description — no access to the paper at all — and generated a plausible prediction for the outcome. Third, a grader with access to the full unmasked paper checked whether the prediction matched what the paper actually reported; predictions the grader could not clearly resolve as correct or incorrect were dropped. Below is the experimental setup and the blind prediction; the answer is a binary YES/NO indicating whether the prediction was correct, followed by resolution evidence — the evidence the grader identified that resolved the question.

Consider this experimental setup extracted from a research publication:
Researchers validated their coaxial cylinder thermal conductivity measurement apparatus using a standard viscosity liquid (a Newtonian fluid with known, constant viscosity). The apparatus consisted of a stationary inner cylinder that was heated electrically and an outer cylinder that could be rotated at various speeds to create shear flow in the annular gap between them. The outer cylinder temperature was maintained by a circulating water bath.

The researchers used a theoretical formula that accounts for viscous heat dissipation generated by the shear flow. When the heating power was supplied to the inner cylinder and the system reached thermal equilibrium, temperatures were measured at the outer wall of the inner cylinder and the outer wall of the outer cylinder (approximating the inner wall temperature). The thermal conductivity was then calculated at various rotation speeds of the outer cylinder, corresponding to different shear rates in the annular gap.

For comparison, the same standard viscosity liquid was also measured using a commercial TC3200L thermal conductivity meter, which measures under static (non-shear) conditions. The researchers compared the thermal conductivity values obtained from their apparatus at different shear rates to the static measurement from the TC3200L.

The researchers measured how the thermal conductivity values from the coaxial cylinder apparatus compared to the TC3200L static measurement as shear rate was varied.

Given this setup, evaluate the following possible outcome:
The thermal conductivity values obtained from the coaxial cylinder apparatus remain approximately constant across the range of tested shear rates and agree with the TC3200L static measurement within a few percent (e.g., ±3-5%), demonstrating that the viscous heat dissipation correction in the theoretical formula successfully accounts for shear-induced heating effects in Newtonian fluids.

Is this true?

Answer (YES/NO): NO